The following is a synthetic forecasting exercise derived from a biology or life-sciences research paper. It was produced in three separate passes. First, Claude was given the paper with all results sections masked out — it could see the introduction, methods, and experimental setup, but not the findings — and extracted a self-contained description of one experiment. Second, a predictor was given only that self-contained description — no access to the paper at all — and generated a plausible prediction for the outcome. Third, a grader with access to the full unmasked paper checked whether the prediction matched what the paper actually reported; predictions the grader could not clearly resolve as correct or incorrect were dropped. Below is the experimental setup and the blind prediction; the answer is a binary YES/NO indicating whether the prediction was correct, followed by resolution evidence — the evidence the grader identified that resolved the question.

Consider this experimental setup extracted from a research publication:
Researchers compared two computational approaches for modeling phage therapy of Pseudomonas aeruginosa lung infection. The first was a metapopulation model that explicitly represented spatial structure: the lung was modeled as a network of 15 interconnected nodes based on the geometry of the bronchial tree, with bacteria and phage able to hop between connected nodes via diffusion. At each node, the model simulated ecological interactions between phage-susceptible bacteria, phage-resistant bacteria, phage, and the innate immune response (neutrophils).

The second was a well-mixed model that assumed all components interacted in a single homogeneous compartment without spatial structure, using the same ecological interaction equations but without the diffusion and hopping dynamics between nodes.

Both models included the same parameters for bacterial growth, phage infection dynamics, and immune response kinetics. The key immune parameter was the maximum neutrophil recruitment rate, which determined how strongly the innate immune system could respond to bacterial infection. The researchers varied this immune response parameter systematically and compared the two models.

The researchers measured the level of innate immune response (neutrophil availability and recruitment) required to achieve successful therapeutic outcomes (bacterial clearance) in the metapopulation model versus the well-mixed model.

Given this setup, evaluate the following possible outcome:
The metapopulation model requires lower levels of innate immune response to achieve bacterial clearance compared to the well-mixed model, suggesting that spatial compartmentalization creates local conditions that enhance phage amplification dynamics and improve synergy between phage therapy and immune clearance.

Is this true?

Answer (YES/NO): NO